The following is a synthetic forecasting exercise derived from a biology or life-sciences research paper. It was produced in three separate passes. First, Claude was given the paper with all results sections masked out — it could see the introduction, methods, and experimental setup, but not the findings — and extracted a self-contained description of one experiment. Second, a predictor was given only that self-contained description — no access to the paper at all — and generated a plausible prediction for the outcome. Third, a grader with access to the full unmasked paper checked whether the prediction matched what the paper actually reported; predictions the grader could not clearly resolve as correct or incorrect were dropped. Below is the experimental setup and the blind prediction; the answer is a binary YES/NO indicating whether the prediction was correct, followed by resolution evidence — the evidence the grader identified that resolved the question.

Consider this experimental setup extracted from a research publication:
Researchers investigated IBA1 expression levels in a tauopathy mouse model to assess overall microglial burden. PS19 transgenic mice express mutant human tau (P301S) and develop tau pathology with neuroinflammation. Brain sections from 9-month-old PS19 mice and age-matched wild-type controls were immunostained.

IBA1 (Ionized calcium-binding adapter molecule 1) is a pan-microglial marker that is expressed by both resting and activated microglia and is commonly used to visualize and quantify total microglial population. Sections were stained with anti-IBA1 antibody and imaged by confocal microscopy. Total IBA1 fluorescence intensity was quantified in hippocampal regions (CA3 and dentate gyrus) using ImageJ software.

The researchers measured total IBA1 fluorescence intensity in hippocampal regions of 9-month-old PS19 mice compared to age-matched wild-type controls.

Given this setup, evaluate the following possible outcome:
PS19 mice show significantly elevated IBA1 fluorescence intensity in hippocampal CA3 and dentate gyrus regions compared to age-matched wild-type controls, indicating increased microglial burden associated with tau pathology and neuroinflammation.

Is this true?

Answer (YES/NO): YES